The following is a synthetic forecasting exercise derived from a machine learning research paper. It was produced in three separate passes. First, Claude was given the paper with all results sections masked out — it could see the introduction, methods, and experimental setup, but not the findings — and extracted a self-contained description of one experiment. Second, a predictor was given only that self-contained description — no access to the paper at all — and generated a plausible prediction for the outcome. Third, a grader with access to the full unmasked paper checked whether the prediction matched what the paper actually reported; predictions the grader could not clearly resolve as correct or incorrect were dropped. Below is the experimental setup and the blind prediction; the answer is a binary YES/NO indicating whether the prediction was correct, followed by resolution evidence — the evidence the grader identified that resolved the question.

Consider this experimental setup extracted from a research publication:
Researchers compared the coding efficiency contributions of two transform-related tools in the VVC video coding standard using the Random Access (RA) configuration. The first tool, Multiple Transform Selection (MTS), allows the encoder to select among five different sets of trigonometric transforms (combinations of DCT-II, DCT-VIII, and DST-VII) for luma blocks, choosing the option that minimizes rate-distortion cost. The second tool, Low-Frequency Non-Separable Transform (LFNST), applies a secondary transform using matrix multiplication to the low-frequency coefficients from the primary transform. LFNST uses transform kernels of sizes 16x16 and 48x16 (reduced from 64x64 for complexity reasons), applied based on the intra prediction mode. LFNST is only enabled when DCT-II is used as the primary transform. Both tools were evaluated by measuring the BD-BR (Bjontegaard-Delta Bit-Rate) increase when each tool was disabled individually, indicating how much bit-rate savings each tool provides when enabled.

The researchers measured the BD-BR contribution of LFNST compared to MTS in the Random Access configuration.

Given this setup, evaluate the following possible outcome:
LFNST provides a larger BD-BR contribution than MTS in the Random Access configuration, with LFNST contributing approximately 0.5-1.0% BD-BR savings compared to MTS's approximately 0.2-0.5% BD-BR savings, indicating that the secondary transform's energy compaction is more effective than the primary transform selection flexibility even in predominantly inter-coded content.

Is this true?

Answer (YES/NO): YES